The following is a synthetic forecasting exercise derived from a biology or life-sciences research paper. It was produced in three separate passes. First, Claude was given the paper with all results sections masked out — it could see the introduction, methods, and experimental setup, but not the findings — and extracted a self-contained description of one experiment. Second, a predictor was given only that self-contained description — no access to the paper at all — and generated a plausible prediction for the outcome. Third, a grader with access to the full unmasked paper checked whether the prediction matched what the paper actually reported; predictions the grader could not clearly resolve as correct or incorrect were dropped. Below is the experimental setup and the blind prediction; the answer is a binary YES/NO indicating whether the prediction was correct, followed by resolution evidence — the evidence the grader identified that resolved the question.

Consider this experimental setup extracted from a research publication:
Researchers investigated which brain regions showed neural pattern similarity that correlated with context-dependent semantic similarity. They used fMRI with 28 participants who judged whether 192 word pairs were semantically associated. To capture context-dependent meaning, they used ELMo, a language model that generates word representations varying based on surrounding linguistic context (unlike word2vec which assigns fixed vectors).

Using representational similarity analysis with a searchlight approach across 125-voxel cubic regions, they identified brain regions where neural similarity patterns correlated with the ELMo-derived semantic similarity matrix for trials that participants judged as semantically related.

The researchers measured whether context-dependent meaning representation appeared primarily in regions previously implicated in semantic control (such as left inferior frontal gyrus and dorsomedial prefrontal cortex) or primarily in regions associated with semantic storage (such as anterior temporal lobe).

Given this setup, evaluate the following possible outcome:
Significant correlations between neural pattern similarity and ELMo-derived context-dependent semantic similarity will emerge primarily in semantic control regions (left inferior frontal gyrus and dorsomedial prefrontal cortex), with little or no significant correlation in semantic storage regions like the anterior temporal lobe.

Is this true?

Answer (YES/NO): NO